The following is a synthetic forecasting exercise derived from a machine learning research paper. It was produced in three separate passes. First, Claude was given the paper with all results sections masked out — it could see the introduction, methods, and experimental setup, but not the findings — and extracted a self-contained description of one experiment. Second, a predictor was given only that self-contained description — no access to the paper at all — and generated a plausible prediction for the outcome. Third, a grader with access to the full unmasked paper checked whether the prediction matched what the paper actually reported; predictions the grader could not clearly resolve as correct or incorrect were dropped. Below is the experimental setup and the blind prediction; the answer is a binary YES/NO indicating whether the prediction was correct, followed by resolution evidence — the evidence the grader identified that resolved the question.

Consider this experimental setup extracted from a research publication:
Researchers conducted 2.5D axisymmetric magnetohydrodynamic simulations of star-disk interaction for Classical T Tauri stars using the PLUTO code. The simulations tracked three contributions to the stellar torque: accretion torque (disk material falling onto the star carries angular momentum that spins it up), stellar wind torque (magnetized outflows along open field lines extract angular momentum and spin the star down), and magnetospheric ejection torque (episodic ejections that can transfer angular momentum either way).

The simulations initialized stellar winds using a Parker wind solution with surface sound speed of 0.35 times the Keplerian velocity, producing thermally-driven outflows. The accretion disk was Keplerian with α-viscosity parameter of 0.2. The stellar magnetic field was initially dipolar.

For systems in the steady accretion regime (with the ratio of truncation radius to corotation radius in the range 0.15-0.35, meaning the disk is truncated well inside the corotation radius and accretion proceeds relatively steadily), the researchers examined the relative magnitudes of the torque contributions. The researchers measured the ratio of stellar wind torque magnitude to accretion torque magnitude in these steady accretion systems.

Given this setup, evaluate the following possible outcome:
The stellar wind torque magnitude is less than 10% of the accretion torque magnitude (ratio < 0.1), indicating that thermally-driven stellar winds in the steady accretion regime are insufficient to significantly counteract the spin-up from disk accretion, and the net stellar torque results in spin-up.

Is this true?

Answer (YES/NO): NO